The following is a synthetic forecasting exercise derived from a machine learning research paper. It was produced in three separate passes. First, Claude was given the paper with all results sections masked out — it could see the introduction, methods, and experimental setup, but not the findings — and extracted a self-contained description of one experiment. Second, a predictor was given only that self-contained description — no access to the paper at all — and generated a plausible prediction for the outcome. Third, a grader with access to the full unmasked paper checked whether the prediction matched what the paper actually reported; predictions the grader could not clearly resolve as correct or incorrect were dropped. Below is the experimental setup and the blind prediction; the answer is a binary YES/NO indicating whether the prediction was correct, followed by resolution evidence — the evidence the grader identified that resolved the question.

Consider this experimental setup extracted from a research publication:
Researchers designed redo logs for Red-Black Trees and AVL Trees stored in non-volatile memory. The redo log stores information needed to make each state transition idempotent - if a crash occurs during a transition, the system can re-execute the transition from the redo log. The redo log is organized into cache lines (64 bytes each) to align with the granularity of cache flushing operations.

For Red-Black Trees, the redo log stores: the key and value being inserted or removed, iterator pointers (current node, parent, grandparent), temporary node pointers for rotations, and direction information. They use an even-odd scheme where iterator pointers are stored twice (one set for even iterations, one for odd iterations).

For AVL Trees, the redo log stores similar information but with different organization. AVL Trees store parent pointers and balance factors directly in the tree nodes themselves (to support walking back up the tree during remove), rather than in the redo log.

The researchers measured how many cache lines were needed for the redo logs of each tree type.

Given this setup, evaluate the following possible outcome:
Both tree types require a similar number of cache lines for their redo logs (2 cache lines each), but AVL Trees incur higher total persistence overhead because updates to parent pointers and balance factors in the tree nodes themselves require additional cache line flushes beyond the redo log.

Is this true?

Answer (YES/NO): NO